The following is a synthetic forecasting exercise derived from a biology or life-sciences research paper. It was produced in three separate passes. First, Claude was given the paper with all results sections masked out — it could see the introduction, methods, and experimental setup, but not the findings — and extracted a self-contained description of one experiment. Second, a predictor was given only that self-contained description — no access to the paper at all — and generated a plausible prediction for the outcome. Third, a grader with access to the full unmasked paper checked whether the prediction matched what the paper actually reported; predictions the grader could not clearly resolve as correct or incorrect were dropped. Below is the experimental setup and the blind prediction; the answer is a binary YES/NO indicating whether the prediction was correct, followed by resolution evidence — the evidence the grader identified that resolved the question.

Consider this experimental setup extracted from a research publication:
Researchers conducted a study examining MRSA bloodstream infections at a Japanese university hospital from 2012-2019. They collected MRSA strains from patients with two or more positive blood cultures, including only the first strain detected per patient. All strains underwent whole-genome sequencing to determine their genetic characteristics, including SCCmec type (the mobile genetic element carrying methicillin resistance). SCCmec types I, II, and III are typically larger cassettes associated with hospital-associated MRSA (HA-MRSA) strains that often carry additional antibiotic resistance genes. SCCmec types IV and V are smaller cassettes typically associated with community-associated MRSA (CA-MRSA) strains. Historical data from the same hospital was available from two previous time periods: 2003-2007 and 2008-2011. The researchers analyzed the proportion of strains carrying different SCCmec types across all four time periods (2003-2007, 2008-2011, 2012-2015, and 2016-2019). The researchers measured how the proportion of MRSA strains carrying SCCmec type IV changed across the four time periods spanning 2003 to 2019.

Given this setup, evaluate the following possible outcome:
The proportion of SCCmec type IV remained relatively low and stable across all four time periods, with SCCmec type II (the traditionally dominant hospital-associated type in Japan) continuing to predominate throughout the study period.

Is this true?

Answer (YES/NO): NO